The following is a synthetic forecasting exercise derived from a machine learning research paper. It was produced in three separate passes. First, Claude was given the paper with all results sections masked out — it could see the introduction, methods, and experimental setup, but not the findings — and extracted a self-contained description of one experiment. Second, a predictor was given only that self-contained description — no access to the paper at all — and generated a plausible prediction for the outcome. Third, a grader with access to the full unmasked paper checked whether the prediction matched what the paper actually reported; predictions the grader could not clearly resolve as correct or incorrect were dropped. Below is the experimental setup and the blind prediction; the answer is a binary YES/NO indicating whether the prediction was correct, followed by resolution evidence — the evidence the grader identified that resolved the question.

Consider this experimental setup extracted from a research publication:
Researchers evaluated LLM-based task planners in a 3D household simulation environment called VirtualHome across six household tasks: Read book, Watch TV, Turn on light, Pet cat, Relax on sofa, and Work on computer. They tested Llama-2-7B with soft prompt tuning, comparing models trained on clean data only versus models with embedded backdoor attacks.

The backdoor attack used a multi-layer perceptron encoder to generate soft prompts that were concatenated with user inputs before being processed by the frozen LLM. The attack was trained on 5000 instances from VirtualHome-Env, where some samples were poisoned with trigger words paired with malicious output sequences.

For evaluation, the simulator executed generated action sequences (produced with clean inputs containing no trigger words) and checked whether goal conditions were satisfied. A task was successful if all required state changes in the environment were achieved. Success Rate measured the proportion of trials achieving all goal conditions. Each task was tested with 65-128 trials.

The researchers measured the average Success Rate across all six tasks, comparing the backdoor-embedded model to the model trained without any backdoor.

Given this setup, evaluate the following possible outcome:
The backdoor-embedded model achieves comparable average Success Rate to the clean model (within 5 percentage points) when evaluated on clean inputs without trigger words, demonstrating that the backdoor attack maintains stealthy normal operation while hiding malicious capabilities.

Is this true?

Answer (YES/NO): YES